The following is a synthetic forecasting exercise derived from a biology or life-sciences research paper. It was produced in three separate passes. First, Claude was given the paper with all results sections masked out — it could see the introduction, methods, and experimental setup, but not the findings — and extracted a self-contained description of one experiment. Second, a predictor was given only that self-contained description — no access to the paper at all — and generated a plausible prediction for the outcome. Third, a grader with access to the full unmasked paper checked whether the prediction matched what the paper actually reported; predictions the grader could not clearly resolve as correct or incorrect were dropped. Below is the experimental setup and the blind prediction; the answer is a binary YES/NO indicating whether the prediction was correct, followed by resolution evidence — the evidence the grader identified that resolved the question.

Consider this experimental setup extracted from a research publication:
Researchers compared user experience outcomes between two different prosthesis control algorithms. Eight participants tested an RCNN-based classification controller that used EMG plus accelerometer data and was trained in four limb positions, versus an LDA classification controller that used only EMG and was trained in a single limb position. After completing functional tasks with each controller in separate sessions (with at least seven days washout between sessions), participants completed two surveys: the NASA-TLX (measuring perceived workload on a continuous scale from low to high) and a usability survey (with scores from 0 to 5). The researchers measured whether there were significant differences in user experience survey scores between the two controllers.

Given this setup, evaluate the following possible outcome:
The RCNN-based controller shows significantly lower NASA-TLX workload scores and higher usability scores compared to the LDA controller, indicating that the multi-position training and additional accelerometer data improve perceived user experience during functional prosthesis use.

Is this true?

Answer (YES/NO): NO